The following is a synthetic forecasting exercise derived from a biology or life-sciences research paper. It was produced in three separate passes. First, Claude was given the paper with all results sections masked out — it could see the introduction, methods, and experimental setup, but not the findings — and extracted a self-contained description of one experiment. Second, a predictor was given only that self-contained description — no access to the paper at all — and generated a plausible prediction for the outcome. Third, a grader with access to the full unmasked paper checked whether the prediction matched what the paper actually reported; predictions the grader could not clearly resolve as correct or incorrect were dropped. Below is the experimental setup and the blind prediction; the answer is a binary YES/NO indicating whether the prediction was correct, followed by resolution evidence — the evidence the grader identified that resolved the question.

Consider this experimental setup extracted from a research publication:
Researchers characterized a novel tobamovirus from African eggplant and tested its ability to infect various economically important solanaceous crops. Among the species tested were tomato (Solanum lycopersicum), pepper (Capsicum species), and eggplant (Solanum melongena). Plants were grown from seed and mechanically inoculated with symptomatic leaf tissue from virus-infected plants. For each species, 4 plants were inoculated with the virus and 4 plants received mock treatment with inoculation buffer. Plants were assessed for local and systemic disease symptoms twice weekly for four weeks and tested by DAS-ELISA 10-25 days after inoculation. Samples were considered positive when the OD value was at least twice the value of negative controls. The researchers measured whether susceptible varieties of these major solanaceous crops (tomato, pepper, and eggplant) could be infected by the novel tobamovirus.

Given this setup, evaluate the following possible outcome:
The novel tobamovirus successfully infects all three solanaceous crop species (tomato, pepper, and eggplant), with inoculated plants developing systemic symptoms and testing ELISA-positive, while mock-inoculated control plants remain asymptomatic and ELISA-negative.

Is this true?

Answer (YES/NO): NO